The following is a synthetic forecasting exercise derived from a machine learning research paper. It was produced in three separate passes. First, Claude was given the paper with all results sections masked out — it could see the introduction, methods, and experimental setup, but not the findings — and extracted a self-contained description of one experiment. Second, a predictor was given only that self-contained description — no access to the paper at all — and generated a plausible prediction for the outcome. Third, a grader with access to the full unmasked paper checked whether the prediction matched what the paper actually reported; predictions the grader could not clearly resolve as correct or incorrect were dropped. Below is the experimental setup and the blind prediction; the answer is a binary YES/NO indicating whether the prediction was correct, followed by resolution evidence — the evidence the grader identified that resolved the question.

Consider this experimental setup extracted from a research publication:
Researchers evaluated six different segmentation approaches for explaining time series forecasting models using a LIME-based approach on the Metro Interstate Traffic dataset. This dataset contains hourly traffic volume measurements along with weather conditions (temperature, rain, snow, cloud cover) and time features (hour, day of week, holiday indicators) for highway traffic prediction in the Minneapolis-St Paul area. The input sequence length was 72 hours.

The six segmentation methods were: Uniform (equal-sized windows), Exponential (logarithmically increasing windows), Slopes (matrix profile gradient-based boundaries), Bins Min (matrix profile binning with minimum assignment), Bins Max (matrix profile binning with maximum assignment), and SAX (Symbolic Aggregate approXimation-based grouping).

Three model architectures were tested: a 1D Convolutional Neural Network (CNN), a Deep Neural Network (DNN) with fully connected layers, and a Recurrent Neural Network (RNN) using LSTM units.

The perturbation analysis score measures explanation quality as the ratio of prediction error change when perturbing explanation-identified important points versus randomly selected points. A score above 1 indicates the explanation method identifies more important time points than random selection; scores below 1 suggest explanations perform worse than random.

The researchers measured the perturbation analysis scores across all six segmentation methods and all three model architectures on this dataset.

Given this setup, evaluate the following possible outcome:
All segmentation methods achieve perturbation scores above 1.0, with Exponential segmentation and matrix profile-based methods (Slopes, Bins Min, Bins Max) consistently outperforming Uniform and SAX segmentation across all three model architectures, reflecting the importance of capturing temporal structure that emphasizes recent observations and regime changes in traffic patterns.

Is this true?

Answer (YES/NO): NO